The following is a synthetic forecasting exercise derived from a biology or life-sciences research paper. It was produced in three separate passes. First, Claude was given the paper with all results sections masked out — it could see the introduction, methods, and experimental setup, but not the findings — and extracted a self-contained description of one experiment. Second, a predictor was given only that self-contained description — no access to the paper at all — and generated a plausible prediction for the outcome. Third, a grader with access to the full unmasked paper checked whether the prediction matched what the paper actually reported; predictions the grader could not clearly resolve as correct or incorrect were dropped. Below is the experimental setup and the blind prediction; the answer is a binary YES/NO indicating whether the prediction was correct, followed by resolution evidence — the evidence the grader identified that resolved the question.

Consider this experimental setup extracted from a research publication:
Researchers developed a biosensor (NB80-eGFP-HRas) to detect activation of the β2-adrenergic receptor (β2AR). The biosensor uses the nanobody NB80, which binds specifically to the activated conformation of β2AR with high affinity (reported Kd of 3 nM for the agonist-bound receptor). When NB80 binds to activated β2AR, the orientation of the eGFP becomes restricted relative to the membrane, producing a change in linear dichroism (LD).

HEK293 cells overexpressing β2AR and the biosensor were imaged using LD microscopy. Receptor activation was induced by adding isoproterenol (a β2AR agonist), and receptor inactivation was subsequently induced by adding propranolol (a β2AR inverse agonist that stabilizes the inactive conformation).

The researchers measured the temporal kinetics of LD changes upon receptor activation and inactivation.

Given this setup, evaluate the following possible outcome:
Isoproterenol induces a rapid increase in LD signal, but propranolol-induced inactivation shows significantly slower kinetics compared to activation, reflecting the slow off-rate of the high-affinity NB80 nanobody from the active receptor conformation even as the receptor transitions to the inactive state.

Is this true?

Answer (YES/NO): YES